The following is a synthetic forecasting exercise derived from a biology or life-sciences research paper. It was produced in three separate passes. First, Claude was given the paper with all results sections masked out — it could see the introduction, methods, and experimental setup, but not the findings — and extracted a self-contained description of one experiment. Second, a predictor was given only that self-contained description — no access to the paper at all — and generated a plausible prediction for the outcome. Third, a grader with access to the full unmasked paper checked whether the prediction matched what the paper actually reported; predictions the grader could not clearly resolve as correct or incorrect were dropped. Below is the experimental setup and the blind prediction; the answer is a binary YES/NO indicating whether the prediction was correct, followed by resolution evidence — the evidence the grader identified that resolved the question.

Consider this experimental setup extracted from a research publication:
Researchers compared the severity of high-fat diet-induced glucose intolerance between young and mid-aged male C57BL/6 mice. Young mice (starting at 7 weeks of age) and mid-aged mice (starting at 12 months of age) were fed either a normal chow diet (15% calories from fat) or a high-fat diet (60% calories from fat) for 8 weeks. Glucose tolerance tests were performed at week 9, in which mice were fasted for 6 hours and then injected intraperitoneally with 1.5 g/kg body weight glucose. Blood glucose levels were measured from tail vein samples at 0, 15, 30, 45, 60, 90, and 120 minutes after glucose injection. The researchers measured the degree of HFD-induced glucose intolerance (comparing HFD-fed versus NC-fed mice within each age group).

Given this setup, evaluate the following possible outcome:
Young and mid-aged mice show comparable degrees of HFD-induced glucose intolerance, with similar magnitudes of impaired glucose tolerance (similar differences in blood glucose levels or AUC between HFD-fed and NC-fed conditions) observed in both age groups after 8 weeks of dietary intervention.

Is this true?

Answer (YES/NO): NO